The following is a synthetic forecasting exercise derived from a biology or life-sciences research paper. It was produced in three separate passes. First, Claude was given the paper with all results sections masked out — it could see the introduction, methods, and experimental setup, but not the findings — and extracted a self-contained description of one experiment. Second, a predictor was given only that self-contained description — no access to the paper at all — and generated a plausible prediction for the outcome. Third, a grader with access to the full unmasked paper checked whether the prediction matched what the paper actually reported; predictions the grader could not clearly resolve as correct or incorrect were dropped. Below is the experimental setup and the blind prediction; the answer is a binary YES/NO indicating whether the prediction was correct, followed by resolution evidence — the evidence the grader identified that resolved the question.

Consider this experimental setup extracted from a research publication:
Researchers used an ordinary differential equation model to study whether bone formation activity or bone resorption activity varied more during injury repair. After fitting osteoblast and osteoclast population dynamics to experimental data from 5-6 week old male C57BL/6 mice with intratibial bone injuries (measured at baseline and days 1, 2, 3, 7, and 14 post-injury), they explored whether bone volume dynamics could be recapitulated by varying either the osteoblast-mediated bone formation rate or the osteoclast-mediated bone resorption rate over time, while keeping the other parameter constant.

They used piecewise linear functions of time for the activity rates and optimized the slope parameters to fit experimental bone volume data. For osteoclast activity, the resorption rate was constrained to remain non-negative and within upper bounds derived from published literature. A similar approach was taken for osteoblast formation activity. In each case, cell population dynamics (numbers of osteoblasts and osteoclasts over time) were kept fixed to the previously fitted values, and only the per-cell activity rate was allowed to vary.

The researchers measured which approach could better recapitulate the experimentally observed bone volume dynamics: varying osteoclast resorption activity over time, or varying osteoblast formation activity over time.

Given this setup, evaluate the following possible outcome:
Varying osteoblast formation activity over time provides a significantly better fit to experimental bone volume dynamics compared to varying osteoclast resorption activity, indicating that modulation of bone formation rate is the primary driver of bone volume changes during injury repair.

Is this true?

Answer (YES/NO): NO